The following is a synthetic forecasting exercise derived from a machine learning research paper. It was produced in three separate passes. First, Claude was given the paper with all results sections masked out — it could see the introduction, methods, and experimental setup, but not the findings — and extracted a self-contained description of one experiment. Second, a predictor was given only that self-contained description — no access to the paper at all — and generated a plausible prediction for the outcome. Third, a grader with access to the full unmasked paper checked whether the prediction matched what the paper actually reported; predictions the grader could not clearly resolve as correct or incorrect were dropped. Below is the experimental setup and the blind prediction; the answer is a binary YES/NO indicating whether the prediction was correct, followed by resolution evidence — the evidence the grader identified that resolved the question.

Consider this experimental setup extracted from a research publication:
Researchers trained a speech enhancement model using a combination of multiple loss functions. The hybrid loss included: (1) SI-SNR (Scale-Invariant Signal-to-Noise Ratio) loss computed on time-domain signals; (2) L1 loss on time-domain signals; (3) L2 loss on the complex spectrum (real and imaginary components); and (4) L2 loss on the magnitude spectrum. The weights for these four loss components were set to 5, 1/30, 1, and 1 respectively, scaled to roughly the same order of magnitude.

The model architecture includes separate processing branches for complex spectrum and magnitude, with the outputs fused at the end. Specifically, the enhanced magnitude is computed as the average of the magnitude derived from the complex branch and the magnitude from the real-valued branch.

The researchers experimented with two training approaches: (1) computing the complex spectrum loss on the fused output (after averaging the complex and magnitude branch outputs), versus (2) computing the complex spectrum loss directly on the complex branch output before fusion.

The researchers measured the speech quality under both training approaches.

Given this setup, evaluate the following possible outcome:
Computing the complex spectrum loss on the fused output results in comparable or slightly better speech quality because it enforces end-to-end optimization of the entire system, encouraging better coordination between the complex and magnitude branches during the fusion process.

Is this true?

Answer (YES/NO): NO